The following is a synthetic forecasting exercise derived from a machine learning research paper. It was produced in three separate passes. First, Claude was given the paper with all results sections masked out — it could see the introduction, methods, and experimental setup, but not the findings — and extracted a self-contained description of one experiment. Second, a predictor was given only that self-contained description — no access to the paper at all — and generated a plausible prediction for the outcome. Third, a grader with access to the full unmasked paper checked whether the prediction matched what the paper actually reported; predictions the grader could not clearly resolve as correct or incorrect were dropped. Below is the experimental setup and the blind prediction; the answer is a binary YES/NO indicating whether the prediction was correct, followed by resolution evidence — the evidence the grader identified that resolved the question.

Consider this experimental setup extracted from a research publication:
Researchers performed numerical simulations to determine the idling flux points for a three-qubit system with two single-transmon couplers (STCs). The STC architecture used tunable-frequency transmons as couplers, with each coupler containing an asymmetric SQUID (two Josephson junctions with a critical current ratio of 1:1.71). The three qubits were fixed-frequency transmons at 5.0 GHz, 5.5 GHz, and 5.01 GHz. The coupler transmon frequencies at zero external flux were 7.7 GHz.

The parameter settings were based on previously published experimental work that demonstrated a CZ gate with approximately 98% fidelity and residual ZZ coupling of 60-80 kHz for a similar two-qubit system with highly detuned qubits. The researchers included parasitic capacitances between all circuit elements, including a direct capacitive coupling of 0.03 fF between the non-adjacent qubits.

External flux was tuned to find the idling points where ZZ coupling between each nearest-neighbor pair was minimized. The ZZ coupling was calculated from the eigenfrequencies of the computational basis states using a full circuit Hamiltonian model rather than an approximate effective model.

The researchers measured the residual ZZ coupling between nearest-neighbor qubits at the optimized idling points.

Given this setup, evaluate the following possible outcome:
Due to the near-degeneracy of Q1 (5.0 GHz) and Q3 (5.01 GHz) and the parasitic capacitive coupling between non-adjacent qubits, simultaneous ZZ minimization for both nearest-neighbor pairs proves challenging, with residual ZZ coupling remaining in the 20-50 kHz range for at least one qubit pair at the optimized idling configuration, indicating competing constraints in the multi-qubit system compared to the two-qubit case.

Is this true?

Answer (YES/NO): NO